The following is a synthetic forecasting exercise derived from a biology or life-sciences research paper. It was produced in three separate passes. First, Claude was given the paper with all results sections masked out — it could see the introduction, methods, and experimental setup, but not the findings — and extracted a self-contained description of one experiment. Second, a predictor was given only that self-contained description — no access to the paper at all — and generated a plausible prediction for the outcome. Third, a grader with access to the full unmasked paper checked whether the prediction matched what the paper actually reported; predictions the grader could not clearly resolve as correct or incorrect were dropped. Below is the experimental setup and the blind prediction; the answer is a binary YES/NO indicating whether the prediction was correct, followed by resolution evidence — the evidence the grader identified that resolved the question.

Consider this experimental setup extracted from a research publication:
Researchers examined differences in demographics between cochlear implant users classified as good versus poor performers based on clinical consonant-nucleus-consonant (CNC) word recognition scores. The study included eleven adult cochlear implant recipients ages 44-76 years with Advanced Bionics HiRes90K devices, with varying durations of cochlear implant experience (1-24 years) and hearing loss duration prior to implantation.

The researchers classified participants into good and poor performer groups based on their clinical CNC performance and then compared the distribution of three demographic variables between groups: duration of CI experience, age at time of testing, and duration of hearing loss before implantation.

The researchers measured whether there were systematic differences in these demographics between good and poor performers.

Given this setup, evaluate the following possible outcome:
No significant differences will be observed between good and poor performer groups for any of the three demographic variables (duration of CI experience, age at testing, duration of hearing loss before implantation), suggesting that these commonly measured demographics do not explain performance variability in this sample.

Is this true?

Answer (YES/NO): NO